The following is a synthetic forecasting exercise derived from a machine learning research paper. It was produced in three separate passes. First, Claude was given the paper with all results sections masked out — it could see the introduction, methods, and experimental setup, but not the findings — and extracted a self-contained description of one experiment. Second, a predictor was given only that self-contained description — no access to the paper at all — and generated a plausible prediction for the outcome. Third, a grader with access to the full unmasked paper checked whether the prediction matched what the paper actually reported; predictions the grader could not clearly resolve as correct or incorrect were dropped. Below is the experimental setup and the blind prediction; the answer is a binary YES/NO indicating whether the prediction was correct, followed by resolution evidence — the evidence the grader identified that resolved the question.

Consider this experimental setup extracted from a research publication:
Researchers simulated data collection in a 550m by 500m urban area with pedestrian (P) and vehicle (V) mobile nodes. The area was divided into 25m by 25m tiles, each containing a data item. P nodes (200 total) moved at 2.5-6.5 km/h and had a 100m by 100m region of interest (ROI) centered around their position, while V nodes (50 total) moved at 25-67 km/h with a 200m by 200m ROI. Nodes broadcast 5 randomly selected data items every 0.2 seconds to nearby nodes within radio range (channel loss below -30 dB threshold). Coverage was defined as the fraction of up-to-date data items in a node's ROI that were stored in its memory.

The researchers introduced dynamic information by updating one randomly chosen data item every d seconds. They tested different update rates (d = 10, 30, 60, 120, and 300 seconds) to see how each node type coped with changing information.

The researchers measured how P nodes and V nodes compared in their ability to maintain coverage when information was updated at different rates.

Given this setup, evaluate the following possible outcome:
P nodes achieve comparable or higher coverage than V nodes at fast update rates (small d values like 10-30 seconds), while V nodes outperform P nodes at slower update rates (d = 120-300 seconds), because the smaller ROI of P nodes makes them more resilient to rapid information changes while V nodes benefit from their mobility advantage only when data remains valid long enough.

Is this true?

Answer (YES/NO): NO